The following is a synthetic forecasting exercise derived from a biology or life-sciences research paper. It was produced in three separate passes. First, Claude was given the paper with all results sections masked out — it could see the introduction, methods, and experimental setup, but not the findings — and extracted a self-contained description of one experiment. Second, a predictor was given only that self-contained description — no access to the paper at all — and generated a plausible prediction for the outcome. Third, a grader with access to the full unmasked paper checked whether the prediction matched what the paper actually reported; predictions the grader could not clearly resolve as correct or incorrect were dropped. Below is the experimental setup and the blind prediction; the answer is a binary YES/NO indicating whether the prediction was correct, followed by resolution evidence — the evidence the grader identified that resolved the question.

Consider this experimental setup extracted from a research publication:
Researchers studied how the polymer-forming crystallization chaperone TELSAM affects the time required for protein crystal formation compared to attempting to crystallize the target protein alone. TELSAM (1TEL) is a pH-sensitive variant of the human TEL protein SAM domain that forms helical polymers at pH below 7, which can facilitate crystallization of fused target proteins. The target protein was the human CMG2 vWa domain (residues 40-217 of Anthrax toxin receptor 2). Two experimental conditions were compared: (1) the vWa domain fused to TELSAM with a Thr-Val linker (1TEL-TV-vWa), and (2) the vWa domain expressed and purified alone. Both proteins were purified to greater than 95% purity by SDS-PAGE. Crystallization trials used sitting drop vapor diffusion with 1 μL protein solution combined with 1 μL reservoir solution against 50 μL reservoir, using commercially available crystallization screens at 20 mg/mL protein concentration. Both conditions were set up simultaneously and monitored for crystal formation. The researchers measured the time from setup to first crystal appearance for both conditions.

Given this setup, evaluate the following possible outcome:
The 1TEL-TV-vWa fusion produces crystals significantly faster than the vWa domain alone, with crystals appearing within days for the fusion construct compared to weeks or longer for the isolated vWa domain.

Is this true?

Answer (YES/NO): YES